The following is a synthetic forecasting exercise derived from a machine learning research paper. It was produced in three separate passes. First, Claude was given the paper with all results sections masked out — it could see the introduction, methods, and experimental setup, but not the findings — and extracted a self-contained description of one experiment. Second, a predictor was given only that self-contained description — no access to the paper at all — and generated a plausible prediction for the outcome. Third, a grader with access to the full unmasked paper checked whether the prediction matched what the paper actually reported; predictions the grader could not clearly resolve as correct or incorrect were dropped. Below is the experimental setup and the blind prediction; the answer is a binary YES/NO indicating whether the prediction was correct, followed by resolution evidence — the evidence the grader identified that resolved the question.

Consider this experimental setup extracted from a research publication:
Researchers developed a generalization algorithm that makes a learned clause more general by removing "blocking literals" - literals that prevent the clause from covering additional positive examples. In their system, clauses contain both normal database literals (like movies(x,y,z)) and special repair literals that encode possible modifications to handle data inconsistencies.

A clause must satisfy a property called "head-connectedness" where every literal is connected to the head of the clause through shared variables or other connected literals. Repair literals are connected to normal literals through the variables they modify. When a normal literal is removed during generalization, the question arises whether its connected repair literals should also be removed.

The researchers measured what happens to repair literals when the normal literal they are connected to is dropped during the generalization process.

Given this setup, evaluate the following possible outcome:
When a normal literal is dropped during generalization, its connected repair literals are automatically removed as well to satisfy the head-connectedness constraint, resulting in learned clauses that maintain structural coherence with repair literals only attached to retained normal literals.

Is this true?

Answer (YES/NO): NO